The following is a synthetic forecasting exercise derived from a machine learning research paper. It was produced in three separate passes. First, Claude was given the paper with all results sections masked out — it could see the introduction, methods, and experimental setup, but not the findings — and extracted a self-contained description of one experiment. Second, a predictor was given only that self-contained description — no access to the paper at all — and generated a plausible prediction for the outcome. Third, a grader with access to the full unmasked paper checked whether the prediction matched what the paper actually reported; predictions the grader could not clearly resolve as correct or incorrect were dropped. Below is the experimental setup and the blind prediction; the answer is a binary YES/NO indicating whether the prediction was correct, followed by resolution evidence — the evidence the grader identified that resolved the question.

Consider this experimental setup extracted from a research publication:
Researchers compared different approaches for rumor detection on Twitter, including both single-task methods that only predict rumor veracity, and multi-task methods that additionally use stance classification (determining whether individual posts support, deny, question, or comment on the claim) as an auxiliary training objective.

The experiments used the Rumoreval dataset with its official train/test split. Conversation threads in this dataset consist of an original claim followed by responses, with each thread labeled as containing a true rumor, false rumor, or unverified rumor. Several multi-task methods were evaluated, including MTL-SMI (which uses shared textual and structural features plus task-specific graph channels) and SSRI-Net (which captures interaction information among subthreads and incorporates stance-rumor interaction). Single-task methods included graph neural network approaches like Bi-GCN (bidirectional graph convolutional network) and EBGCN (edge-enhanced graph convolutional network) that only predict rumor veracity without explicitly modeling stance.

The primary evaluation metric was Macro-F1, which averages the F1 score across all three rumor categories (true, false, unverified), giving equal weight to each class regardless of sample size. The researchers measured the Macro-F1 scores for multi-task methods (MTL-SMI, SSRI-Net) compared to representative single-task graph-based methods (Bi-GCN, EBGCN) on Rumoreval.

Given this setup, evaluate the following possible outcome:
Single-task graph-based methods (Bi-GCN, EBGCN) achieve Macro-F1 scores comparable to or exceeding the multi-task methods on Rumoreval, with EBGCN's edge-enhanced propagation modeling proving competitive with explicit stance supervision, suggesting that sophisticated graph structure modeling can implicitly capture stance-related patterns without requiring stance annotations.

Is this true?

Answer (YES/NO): NO